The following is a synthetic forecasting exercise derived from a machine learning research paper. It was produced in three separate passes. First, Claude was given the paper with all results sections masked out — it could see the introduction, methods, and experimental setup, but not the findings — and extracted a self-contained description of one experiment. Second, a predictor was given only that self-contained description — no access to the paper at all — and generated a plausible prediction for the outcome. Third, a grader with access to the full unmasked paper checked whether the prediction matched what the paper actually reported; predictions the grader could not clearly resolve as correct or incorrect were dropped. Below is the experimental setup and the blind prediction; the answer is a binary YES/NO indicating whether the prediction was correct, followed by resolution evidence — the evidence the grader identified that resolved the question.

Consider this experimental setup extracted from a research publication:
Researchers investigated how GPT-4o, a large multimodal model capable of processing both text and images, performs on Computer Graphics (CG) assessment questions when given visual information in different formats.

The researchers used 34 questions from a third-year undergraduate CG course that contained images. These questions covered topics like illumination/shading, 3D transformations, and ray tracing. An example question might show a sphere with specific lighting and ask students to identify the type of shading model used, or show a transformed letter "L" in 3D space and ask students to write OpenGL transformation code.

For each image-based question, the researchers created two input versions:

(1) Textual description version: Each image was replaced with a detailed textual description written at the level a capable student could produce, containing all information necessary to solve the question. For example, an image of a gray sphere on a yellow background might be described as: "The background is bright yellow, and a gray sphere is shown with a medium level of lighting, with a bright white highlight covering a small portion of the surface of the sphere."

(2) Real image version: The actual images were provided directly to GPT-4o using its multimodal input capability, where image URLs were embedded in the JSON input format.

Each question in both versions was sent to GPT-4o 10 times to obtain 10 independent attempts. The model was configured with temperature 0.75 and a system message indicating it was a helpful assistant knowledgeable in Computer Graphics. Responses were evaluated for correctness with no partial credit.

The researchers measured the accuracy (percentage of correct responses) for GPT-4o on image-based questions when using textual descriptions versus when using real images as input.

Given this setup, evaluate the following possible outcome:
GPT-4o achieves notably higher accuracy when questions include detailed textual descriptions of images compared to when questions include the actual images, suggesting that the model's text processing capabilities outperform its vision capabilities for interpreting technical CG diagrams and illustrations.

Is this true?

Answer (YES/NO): YES